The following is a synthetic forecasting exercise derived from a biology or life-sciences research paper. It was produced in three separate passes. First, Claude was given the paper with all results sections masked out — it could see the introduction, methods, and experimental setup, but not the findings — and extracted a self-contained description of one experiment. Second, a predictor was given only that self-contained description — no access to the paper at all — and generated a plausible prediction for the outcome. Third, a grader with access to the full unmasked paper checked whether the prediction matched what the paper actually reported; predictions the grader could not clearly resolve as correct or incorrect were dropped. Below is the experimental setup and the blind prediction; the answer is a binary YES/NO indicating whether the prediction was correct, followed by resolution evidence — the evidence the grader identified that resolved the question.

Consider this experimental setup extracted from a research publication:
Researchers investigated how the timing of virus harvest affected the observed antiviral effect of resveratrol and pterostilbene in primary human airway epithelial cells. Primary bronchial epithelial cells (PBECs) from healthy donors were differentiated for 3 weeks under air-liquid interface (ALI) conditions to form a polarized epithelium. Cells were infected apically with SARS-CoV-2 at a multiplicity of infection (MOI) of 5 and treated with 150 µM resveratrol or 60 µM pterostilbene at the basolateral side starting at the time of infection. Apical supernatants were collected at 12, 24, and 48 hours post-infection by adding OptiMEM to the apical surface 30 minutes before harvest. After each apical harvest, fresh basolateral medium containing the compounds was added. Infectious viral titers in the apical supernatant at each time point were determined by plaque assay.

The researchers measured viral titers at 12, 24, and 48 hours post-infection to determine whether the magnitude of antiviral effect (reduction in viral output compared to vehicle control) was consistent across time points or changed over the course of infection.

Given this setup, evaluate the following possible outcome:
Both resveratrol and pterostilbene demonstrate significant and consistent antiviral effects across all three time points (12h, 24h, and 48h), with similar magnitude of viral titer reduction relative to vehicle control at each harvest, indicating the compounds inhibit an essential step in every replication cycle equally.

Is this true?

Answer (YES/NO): NO